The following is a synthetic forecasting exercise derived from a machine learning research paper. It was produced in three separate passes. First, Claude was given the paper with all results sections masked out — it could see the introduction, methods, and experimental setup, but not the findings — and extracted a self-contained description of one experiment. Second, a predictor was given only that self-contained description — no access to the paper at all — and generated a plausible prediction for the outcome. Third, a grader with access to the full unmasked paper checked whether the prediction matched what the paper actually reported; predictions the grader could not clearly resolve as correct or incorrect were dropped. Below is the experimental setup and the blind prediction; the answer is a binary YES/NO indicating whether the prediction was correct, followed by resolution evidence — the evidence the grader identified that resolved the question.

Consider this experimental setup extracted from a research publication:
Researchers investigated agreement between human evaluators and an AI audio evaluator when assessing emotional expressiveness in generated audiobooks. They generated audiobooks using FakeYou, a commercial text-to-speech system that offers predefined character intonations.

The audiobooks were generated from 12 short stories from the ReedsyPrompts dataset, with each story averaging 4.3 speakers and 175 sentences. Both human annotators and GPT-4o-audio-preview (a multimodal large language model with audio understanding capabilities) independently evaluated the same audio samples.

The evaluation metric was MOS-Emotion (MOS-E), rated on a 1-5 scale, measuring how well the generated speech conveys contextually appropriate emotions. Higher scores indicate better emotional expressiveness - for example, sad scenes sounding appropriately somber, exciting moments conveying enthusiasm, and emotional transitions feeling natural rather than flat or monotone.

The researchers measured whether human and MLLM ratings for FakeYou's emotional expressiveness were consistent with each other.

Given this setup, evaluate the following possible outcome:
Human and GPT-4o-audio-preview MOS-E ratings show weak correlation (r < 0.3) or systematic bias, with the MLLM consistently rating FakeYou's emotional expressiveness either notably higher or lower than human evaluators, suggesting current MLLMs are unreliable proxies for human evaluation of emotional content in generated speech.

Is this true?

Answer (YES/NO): YES